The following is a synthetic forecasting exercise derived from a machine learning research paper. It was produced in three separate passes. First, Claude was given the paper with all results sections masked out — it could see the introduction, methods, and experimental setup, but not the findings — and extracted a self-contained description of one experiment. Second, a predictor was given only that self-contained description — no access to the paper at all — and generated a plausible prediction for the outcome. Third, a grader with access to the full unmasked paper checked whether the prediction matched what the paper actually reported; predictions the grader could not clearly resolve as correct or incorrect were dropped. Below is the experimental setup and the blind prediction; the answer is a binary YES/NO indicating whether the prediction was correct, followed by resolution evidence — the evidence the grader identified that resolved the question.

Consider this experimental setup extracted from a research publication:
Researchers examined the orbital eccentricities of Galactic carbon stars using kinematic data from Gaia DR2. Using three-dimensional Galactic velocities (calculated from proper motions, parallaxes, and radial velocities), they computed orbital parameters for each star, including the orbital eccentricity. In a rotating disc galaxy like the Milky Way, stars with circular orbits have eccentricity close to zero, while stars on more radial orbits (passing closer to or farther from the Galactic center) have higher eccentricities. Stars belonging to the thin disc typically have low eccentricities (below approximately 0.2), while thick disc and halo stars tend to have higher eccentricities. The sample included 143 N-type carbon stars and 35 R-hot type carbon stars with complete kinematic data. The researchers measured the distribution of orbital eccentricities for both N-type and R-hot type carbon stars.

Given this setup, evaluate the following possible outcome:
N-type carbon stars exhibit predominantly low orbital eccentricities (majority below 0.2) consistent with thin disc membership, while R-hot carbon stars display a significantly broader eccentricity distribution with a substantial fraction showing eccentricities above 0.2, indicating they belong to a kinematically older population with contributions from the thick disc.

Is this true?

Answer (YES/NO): YES